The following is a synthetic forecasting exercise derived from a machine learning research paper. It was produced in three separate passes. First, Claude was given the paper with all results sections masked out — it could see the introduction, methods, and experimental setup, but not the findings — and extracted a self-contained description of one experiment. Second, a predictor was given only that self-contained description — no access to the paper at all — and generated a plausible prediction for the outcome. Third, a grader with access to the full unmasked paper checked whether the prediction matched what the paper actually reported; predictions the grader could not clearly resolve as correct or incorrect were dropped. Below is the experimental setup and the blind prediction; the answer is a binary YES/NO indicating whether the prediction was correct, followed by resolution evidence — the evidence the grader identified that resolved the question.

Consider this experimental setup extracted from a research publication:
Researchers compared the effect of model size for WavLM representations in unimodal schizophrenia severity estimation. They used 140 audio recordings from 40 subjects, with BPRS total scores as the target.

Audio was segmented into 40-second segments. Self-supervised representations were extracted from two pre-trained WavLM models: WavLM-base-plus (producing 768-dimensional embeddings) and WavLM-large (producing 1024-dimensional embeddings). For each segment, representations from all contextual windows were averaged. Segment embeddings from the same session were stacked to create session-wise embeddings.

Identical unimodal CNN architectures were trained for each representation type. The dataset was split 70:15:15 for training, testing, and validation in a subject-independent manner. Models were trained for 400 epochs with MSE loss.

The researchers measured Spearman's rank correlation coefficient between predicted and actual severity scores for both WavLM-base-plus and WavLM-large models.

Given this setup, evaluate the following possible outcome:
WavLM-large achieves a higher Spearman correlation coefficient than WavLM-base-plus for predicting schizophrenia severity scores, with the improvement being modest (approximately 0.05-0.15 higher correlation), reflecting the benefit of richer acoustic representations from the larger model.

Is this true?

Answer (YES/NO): NO